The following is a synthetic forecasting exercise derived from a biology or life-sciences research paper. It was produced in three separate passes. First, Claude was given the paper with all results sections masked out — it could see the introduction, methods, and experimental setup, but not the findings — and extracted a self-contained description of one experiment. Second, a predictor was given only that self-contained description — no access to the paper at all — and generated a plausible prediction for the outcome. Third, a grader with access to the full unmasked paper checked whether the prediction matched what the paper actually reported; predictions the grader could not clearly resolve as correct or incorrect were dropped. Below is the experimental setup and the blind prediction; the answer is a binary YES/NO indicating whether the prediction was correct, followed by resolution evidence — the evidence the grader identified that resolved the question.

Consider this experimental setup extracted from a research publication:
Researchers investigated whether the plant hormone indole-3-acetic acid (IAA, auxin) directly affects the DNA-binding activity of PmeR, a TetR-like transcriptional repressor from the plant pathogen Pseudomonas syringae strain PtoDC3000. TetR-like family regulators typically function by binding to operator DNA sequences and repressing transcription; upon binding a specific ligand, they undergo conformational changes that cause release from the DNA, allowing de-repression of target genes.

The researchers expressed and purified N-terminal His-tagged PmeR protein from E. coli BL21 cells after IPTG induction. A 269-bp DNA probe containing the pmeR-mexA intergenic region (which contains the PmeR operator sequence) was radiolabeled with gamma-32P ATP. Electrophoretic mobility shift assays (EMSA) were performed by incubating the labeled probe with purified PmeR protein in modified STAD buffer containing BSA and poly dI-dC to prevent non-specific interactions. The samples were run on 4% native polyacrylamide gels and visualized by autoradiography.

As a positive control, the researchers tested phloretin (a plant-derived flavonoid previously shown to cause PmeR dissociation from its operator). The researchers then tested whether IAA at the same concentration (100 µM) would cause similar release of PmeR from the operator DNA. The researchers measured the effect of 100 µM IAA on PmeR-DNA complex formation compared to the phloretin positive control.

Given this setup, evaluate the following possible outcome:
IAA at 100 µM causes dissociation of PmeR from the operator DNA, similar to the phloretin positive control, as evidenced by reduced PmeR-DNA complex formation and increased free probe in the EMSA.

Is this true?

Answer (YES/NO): NO